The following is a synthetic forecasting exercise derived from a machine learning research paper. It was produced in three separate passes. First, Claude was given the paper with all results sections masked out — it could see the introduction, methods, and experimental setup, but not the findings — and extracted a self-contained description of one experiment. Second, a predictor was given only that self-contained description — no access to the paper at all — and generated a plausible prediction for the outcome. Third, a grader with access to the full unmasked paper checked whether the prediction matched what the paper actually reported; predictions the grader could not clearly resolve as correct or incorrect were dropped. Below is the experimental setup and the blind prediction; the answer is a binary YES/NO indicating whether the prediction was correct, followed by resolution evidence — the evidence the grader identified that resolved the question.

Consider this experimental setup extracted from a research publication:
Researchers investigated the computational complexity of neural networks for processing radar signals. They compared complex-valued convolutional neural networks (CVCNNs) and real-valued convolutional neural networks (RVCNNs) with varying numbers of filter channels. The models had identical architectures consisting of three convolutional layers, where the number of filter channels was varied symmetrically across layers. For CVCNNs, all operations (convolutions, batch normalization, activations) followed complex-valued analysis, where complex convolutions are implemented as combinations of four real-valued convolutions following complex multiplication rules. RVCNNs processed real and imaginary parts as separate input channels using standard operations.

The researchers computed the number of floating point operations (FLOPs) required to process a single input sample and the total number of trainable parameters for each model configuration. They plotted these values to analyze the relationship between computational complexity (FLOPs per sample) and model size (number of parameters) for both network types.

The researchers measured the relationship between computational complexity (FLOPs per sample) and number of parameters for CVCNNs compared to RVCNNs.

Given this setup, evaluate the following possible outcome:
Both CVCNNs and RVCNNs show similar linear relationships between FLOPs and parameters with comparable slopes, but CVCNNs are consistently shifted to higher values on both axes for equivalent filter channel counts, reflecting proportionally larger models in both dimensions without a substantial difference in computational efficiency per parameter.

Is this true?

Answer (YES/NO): NO